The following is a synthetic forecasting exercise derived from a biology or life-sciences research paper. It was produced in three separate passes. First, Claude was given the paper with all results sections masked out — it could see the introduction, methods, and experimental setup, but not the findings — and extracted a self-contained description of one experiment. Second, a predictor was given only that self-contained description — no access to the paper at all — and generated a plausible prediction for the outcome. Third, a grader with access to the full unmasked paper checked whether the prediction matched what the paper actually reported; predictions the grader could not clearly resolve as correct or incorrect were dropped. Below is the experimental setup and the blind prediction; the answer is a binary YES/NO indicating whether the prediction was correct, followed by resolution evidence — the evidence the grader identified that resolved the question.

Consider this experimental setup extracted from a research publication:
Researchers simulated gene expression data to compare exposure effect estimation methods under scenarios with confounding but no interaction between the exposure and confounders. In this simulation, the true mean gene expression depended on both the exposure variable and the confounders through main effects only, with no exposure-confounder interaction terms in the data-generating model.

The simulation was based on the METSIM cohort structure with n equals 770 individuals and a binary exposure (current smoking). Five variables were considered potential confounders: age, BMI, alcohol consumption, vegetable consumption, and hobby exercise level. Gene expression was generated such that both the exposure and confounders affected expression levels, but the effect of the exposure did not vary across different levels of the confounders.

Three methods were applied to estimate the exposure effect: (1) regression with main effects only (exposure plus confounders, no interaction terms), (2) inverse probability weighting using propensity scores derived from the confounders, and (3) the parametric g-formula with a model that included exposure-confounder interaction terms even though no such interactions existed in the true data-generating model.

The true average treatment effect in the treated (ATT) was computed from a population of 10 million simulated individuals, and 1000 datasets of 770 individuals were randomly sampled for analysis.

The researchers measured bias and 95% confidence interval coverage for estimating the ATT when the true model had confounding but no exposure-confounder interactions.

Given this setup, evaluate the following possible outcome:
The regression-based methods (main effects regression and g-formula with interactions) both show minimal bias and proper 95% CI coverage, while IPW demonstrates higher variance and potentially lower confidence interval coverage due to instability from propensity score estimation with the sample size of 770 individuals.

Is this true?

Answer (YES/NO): NO